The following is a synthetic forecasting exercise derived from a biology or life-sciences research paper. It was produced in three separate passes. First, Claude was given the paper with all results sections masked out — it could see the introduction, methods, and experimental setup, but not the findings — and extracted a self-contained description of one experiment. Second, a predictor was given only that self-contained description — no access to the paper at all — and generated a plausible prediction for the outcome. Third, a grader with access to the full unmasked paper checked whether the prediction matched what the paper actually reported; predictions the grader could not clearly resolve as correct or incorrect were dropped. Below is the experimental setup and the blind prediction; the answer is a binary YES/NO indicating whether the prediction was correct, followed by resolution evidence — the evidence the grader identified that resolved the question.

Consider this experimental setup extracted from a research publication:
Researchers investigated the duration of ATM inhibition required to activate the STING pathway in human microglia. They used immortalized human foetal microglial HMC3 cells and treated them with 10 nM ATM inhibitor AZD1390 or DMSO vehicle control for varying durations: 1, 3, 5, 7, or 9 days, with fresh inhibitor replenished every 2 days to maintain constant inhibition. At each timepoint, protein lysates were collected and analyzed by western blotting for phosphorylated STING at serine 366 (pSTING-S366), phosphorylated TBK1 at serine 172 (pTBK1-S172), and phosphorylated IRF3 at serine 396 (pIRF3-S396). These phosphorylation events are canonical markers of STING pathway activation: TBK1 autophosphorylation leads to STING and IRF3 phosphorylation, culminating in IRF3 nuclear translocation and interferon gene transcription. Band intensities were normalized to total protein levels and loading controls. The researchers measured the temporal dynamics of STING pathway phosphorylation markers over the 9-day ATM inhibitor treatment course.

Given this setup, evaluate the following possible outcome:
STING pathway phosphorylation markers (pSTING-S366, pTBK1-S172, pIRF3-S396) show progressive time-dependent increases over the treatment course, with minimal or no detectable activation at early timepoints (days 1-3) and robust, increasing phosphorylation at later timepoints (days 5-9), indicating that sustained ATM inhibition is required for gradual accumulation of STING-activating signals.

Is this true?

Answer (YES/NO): YES